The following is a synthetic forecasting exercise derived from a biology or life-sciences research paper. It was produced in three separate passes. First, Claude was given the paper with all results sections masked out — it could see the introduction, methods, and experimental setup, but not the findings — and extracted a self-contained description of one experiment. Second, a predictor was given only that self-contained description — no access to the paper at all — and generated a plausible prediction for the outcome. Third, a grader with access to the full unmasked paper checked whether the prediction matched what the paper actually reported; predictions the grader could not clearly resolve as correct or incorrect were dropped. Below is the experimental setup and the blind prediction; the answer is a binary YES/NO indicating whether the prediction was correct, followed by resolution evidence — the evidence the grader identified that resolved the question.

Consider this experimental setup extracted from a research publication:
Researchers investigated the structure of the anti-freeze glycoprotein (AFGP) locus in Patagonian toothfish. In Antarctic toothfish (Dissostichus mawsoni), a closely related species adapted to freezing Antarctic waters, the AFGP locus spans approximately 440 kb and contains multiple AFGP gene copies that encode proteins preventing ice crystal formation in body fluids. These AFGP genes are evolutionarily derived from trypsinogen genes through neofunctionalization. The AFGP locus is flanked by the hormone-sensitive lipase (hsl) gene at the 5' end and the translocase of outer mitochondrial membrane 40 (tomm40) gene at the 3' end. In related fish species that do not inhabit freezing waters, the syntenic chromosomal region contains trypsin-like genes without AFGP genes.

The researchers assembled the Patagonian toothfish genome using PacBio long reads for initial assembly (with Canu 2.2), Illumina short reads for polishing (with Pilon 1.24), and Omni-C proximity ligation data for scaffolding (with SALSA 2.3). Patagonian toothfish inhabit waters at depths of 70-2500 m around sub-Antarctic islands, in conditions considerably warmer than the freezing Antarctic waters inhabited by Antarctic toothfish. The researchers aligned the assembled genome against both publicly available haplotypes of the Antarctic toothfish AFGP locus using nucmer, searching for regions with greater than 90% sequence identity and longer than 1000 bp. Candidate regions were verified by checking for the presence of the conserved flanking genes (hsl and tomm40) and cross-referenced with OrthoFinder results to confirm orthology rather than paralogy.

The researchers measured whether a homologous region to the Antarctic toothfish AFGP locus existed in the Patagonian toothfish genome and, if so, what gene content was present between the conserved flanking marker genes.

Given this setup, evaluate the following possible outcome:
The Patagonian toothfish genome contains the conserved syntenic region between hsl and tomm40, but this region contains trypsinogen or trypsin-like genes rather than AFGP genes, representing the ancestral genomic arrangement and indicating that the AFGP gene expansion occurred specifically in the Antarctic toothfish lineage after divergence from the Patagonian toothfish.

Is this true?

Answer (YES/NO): YES